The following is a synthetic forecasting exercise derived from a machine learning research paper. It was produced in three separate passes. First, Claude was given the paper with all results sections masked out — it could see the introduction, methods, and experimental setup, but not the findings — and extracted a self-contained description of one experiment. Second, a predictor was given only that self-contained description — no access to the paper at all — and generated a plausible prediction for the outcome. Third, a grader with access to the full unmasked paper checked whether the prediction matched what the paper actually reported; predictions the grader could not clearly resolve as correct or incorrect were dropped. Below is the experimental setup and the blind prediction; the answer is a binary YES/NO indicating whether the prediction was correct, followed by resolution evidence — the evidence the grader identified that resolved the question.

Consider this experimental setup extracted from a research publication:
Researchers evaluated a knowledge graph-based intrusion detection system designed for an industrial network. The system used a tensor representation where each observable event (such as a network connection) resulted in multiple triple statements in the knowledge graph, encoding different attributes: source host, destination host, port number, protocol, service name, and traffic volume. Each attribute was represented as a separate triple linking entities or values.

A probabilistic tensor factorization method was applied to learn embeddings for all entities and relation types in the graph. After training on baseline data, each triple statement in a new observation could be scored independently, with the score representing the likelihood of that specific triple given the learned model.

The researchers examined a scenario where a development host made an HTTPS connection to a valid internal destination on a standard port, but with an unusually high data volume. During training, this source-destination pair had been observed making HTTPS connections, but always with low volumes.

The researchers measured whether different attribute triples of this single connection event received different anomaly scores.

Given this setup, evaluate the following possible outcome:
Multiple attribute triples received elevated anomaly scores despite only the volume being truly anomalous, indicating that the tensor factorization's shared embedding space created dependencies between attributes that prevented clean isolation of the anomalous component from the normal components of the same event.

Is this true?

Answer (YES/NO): NO